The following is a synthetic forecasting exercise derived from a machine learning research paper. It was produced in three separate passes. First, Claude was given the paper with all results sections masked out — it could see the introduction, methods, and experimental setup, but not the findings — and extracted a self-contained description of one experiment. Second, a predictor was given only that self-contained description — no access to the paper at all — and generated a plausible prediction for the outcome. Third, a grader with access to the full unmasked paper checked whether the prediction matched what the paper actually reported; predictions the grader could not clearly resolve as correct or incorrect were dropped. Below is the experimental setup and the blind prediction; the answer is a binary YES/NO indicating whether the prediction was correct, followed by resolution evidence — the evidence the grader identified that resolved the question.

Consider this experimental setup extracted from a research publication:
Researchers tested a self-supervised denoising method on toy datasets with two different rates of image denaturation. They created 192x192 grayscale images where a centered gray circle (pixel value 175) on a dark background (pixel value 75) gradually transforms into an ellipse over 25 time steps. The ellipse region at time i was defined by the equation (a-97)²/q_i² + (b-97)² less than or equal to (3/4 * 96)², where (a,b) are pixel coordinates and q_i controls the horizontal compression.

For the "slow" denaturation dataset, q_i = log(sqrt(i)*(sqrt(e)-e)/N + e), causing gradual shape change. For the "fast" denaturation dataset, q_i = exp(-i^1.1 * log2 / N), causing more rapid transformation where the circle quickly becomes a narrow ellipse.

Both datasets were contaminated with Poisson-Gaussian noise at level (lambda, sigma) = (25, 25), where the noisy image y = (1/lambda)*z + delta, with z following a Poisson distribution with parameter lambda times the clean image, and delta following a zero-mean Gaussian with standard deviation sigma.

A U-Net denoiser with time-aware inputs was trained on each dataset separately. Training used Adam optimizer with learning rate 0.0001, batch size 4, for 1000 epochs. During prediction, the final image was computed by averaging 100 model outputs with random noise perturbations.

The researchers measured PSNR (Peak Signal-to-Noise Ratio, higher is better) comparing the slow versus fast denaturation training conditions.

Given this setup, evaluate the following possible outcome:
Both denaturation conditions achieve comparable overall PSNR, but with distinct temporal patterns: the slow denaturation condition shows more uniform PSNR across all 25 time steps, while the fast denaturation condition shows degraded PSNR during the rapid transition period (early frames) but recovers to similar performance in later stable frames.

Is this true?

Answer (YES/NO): NO